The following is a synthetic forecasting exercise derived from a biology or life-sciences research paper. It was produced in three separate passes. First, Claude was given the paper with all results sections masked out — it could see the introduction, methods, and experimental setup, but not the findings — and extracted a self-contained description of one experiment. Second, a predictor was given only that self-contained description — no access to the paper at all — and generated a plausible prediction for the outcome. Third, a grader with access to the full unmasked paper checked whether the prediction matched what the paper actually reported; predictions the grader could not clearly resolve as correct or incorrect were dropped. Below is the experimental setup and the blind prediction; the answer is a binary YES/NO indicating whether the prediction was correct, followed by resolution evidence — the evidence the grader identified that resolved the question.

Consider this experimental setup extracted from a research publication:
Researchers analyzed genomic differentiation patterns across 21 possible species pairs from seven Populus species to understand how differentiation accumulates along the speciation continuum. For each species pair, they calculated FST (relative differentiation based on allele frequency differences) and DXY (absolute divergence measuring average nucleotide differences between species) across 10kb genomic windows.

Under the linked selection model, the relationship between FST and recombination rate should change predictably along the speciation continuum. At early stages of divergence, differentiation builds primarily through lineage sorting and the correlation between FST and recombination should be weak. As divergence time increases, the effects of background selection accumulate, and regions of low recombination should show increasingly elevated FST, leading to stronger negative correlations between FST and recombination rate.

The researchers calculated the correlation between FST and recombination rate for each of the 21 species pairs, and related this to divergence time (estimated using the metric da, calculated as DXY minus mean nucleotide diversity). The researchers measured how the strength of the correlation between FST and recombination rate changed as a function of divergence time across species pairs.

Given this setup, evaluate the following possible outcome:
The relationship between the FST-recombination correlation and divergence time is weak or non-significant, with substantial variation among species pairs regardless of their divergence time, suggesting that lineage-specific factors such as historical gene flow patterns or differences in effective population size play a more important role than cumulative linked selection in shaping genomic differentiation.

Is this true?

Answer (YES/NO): NO